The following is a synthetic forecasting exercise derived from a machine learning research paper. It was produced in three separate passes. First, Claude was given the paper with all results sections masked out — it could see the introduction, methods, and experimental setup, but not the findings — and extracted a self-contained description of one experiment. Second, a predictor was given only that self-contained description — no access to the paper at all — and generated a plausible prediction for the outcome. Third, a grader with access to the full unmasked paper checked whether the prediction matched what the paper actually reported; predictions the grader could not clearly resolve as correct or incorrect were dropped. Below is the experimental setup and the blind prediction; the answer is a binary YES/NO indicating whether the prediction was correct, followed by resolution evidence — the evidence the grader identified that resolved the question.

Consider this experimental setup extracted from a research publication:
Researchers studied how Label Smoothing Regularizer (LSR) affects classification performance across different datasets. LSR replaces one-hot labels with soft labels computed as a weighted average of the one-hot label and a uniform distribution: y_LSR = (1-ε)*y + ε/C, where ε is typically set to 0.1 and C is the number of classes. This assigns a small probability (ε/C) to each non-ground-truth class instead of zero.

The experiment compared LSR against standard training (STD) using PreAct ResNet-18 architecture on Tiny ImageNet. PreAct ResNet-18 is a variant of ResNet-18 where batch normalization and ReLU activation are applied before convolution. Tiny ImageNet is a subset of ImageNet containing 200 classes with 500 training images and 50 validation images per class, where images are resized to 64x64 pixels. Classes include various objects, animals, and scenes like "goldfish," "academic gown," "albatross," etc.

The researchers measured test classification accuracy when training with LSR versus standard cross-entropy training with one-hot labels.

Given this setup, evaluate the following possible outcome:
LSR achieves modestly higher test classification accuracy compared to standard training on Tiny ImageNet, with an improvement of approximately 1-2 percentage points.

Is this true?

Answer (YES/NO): NO